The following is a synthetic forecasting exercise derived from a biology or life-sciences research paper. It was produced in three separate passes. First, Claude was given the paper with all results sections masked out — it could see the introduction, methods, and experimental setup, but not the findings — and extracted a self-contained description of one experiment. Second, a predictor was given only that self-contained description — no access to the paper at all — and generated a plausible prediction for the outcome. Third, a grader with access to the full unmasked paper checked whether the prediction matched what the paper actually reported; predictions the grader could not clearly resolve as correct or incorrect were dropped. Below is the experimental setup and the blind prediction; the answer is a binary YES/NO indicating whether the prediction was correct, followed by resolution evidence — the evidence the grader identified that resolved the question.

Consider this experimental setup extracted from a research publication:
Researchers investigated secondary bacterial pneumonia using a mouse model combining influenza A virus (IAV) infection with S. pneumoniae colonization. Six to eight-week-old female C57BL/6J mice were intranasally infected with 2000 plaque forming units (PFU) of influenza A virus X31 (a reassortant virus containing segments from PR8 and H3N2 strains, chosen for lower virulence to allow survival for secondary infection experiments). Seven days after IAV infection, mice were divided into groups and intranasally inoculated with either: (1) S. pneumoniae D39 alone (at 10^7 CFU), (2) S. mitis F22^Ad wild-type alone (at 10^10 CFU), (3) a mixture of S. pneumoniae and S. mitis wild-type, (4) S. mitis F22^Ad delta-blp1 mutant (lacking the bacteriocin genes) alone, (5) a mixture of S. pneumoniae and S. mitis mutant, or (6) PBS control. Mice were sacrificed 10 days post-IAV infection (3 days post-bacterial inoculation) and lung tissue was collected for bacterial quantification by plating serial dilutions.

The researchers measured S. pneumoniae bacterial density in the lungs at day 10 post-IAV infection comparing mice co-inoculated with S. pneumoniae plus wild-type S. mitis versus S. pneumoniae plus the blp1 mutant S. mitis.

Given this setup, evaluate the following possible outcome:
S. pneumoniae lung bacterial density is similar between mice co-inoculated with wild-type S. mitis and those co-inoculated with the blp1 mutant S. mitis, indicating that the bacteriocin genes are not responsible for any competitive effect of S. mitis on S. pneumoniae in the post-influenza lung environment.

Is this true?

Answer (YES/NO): NO